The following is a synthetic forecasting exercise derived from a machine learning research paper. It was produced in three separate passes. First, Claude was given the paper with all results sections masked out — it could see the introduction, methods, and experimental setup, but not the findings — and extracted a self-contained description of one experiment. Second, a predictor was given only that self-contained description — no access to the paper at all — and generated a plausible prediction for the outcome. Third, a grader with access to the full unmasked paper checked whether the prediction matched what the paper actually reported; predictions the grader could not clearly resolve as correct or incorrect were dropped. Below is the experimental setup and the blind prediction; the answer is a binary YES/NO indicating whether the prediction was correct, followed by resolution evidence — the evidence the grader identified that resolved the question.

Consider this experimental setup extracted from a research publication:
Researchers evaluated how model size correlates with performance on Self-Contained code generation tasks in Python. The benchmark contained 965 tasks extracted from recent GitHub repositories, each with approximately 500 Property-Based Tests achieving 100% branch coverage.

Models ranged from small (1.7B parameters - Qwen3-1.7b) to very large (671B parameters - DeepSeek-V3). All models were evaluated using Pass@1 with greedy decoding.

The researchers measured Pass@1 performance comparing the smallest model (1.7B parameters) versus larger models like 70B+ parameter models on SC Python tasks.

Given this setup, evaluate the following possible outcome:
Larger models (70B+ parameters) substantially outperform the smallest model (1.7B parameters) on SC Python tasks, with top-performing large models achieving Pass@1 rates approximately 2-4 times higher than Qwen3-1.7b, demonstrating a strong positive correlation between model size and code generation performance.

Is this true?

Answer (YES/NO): YES